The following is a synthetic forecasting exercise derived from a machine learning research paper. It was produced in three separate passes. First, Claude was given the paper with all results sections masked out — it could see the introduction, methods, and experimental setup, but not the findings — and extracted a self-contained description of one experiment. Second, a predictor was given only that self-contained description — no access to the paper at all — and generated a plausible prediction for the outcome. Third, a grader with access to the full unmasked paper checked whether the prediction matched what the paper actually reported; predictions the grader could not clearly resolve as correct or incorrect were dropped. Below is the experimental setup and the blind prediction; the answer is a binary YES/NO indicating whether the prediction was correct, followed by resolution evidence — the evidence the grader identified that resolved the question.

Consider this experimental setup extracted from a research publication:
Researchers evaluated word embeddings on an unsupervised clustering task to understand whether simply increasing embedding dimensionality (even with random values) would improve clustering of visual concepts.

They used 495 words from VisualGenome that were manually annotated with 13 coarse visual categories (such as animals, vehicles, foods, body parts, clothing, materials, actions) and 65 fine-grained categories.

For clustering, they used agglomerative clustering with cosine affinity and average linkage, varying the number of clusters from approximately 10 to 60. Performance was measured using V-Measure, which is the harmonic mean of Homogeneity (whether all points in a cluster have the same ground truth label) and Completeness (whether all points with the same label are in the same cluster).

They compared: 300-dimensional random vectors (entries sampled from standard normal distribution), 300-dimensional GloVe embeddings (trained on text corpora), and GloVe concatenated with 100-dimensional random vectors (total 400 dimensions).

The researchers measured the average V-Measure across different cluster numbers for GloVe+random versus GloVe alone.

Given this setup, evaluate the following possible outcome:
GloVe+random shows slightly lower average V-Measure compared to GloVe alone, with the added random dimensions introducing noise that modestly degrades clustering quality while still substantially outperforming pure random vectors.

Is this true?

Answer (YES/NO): NO